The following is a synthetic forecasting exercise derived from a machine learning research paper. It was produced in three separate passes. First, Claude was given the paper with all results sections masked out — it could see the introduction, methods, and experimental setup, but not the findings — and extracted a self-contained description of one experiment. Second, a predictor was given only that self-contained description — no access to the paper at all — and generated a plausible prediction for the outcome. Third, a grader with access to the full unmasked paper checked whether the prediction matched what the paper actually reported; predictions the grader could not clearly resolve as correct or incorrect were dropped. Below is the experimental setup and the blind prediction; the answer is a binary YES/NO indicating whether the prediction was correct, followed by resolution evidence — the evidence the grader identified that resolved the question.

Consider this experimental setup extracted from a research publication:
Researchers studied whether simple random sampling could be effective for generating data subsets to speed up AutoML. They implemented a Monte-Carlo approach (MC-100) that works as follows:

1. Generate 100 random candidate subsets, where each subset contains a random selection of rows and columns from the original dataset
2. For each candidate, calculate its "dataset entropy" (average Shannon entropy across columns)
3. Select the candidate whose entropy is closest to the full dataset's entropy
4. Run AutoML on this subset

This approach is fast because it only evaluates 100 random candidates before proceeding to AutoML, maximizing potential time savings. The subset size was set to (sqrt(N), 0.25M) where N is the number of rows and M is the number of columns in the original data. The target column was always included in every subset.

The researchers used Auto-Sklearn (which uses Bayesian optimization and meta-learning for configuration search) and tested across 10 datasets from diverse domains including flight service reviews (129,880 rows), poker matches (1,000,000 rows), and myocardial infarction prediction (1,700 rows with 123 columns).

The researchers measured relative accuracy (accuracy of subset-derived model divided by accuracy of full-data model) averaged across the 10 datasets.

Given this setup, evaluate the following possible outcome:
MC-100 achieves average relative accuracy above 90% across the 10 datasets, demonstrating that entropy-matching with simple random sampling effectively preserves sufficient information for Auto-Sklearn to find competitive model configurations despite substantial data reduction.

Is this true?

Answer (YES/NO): NO